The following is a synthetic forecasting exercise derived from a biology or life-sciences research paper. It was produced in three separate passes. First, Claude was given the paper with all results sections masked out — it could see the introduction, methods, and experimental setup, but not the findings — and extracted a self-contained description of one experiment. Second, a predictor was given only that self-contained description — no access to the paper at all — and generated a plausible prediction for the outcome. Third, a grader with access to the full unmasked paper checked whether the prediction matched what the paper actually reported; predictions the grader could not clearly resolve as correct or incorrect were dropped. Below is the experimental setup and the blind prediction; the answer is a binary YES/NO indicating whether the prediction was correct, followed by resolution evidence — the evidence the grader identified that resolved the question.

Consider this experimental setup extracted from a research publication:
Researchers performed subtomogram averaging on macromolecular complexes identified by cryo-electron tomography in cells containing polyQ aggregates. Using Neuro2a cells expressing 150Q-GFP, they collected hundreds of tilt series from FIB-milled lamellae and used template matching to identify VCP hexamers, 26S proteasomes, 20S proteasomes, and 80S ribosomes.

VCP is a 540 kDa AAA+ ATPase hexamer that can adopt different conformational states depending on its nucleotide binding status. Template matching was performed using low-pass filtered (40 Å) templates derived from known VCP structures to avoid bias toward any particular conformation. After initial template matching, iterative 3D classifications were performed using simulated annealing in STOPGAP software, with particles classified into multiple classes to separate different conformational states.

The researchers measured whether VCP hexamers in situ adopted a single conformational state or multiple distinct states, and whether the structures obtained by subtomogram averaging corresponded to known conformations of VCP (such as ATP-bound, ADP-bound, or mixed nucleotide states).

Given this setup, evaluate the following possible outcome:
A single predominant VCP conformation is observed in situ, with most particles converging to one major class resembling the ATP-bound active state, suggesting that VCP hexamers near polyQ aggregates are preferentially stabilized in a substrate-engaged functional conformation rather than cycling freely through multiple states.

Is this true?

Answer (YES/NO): NO